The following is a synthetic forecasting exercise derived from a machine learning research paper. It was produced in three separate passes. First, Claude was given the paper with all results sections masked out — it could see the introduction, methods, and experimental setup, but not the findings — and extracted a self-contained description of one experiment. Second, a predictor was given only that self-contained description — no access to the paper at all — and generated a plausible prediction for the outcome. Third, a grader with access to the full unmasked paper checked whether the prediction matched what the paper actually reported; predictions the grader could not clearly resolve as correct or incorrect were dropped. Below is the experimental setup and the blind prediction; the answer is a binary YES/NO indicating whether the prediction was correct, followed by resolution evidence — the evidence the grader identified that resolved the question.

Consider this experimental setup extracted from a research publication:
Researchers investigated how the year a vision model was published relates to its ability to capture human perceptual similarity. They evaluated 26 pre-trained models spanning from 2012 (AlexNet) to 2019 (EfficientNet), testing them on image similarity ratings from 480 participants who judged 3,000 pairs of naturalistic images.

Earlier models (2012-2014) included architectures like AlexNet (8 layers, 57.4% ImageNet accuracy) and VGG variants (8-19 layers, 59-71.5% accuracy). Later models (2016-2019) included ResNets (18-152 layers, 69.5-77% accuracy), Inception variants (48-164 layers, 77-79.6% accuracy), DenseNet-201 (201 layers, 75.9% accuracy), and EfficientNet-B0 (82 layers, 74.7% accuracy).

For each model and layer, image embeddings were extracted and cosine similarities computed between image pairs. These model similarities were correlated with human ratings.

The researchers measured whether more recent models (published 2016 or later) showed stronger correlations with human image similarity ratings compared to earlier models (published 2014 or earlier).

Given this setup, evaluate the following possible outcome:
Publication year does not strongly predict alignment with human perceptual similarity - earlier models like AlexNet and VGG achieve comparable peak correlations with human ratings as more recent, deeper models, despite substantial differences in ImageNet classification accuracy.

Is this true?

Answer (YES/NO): YES